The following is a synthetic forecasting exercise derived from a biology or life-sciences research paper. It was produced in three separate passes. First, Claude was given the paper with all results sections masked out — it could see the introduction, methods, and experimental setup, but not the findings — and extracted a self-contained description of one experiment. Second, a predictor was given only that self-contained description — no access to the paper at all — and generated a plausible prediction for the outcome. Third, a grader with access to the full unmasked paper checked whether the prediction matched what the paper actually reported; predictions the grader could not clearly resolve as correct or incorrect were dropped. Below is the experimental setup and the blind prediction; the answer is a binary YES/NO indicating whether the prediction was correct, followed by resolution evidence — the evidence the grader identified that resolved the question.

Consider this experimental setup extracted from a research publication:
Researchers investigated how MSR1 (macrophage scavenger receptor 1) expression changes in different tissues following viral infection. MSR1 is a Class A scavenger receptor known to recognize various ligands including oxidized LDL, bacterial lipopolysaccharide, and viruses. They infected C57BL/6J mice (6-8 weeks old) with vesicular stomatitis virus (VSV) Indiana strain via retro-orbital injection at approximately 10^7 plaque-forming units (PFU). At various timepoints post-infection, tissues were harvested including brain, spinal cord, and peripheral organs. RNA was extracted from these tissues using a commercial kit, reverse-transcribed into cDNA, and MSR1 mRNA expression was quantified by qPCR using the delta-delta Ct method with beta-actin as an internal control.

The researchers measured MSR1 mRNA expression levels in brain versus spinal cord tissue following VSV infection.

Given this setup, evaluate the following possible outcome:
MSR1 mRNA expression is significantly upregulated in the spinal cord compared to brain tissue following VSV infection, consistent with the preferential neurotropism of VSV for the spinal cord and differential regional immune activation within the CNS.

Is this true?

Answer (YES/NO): YES